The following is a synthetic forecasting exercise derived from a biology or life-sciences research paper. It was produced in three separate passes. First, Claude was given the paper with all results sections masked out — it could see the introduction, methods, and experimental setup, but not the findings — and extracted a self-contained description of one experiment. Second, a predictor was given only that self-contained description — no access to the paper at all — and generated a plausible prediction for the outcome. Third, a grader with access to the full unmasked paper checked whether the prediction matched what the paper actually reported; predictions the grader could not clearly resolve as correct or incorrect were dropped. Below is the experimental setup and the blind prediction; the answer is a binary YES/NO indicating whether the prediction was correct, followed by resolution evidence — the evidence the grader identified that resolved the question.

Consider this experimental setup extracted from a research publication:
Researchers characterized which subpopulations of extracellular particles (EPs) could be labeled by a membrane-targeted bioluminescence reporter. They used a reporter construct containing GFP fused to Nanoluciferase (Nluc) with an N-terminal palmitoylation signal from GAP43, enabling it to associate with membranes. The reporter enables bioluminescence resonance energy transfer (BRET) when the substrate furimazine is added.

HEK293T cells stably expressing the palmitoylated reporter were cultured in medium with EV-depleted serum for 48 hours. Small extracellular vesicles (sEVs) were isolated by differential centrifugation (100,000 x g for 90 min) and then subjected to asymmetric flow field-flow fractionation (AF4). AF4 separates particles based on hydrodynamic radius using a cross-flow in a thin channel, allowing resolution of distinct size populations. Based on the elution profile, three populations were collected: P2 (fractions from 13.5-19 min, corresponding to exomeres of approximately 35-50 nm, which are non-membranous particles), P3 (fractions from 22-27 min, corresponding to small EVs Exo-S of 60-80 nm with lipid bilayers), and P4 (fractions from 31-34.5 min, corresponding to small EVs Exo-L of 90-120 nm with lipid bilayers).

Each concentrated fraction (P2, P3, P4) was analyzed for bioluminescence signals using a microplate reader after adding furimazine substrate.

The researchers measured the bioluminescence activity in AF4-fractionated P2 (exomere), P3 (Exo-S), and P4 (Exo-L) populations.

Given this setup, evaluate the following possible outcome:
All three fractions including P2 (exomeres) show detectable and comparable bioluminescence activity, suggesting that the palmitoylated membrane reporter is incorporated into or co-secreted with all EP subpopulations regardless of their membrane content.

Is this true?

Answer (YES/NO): NO